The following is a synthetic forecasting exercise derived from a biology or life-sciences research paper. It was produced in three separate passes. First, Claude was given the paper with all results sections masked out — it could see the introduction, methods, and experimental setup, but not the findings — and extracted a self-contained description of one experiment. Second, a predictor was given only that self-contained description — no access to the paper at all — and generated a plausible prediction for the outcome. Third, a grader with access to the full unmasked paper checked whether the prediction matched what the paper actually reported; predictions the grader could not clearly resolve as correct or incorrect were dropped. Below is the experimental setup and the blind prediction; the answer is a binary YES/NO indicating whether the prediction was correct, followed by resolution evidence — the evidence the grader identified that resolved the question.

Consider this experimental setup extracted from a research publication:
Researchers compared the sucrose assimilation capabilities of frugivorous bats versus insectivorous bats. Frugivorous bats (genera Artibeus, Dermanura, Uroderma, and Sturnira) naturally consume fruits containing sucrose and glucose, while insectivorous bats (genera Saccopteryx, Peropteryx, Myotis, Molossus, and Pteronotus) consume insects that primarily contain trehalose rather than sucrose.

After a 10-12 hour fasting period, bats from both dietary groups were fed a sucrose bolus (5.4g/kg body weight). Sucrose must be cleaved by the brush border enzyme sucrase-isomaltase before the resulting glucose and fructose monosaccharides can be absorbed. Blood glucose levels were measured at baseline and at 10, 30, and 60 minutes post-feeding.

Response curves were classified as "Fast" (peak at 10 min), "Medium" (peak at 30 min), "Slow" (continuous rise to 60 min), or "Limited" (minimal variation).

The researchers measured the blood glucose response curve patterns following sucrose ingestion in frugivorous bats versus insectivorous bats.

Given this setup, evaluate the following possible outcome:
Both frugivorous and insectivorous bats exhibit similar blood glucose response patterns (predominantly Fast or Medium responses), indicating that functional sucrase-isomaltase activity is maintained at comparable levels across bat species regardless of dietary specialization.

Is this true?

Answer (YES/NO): NO